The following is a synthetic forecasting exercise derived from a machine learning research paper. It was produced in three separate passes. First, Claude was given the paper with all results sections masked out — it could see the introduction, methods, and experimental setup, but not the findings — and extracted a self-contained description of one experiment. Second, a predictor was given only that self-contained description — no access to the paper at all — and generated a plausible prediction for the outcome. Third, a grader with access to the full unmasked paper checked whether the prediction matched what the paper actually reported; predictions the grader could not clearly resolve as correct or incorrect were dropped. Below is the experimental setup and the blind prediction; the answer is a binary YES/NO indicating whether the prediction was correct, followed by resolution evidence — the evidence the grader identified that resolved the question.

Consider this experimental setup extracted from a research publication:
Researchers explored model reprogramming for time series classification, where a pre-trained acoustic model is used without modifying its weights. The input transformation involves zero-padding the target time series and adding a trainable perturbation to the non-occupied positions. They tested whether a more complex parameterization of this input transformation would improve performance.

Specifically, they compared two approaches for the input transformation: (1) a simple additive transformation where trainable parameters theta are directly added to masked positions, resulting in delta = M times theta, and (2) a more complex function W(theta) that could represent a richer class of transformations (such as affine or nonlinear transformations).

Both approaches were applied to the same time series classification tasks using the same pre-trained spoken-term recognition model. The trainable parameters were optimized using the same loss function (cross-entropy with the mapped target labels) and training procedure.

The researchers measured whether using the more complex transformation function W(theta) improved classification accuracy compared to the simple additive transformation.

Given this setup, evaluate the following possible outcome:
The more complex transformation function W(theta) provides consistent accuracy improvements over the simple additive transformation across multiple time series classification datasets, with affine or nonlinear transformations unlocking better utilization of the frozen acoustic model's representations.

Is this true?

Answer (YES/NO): NO